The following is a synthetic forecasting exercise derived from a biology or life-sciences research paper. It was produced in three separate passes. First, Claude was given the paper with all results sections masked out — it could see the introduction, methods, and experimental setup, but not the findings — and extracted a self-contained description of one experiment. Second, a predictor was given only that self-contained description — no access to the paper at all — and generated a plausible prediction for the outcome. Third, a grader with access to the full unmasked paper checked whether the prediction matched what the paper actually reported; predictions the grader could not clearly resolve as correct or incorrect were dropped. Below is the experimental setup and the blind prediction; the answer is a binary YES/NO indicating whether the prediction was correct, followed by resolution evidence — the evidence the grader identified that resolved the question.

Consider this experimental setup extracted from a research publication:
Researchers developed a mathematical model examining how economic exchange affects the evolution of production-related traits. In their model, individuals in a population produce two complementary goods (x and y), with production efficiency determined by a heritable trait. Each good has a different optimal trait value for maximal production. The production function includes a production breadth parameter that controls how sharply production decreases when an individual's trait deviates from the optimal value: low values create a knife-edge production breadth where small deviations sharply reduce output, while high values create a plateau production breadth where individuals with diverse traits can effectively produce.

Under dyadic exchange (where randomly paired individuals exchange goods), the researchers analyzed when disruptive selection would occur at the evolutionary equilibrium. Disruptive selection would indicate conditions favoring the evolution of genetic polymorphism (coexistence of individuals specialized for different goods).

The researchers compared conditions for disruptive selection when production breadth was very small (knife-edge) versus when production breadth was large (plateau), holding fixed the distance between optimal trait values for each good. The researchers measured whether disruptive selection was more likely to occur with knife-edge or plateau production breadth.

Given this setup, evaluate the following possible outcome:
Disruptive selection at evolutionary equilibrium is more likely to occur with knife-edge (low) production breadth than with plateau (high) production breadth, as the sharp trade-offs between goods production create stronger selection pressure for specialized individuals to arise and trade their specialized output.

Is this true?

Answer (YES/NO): YES